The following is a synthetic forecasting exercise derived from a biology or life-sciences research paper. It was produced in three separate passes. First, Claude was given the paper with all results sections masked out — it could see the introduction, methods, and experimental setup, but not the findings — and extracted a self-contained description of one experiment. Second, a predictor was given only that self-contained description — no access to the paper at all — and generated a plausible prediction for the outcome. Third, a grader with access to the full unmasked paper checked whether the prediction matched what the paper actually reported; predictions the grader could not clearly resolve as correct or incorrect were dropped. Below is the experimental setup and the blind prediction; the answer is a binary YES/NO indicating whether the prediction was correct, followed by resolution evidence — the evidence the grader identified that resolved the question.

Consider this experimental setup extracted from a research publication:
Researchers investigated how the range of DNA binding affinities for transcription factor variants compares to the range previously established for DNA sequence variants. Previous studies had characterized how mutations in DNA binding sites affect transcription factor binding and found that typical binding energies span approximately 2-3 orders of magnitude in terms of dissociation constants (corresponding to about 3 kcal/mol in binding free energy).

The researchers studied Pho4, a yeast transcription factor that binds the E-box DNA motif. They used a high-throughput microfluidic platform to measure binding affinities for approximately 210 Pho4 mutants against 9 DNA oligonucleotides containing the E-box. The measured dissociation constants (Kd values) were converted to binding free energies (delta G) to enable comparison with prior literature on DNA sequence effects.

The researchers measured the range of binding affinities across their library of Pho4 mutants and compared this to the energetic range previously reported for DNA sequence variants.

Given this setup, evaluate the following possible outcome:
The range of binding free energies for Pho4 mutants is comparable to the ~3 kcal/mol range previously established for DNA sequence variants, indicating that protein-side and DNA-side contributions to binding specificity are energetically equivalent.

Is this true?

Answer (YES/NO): NO